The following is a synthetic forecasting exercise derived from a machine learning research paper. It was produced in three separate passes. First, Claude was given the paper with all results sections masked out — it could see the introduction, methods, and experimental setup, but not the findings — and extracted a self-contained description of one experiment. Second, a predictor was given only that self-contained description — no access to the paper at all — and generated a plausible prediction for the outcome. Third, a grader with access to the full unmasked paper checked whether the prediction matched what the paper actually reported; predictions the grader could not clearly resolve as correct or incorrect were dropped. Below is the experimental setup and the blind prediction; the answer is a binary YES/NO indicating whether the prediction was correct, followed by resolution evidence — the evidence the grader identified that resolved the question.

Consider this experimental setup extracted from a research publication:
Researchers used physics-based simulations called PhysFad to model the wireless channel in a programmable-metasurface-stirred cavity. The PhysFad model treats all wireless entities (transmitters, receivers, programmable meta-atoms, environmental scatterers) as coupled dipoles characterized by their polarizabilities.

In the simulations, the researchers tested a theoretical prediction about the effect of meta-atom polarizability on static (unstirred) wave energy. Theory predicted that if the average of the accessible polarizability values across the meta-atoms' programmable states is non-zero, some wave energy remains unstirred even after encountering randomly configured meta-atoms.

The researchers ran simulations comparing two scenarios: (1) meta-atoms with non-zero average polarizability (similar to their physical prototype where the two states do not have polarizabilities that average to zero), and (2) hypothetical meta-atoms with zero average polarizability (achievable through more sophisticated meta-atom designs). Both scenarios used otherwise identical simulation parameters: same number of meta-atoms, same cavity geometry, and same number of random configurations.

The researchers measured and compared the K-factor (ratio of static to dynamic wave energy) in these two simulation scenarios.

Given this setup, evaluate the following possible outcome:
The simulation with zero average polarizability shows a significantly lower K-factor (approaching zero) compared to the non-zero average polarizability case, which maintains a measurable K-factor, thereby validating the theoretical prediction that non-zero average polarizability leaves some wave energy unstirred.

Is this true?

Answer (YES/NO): YES